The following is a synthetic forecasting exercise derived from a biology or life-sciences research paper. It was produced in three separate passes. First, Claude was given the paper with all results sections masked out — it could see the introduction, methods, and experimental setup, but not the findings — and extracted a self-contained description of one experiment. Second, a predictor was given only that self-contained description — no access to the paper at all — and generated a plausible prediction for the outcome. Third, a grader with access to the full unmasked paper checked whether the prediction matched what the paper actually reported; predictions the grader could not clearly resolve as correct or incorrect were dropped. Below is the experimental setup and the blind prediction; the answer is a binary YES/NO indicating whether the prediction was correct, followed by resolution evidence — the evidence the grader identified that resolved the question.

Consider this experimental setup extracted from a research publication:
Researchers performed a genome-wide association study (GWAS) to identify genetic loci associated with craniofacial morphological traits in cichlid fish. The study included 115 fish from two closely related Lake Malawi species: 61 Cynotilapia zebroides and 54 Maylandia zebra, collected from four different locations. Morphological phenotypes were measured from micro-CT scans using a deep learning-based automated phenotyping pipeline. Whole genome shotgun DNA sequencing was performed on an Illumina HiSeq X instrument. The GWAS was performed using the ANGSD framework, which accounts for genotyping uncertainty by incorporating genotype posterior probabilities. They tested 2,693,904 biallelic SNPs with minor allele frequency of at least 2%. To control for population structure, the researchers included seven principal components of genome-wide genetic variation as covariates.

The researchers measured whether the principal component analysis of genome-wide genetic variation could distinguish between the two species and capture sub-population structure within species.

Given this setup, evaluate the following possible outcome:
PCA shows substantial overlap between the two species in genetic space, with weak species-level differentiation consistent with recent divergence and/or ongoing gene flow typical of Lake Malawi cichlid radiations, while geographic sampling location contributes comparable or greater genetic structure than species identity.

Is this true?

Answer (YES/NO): NO